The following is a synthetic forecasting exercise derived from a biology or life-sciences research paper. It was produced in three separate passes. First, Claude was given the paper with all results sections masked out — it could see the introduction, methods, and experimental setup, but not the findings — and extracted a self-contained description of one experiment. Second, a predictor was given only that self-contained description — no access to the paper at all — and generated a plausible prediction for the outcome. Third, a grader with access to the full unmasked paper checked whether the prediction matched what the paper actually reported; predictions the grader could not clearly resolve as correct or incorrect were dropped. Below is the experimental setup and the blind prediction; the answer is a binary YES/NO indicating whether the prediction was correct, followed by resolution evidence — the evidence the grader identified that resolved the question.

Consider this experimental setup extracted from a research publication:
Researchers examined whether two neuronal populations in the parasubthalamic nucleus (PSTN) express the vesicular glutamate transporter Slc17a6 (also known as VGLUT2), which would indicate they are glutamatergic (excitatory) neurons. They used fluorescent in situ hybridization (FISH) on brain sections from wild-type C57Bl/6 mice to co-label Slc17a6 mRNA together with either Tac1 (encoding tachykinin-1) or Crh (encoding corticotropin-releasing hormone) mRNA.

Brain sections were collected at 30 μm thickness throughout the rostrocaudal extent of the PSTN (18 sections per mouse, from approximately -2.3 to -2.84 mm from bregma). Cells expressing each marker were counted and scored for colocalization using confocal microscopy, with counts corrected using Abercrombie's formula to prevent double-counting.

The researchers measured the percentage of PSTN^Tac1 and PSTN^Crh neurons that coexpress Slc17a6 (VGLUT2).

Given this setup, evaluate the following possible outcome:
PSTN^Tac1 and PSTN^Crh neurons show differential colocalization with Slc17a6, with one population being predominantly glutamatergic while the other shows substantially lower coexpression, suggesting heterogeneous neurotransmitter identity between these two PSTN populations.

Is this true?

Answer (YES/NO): NO